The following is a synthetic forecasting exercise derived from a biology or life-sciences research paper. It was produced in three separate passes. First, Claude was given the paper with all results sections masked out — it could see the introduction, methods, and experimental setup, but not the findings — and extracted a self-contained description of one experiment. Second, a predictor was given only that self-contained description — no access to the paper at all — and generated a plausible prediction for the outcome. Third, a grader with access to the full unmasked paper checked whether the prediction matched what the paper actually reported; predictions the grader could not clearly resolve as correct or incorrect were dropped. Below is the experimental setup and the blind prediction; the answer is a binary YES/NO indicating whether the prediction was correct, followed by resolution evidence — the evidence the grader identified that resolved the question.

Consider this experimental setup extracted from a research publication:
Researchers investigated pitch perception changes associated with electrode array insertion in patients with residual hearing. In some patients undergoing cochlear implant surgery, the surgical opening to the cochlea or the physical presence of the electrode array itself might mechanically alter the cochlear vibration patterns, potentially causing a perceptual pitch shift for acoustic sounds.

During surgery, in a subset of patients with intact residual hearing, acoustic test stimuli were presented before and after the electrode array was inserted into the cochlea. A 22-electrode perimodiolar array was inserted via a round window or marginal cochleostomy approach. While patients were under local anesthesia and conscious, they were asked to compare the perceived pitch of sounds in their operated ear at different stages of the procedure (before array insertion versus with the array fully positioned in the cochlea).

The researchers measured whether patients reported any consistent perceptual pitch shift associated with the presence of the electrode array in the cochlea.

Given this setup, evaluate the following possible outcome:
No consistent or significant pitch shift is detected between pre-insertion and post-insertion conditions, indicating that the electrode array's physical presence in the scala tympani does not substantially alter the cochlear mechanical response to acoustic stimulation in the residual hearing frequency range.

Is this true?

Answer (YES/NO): YES